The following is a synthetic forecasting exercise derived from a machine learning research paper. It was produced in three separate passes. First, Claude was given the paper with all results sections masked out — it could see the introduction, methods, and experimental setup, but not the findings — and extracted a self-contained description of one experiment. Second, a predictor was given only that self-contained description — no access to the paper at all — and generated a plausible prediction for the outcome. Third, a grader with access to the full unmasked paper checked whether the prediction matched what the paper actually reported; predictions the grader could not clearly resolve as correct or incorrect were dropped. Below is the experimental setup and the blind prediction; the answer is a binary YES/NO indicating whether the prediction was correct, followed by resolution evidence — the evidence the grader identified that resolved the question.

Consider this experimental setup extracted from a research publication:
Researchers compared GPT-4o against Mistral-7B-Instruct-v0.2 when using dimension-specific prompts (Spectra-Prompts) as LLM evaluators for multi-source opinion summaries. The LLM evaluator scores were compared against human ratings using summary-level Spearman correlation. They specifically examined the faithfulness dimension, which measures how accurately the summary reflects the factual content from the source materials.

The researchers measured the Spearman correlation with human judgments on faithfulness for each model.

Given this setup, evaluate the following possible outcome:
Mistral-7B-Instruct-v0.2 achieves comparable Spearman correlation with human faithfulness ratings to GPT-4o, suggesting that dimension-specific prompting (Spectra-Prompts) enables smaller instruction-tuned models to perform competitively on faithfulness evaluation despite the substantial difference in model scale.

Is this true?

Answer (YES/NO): YES